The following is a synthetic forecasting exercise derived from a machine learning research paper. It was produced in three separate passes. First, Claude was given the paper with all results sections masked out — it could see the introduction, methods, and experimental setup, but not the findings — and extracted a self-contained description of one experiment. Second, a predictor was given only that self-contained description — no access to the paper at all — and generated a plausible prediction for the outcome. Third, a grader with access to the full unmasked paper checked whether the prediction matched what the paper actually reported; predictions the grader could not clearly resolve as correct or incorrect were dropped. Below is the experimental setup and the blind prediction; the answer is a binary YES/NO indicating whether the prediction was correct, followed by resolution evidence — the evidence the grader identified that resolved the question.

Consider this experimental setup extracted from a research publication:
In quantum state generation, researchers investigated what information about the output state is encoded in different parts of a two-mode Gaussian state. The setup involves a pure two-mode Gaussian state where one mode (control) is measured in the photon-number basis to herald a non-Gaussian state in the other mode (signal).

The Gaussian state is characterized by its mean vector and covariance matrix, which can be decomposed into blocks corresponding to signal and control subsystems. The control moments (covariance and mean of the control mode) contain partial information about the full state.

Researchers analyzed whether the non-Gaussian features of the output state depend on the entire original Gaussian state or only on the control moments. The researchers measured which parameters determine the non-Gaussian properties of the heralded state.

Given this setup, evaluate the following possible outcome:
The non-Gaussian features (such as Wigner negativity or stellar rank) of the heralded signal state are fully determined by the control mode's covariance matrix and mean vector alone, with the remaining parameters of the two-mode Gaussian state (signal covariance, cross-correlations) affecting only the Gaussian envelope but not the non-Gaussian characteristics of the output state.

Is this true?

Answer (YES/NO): YES